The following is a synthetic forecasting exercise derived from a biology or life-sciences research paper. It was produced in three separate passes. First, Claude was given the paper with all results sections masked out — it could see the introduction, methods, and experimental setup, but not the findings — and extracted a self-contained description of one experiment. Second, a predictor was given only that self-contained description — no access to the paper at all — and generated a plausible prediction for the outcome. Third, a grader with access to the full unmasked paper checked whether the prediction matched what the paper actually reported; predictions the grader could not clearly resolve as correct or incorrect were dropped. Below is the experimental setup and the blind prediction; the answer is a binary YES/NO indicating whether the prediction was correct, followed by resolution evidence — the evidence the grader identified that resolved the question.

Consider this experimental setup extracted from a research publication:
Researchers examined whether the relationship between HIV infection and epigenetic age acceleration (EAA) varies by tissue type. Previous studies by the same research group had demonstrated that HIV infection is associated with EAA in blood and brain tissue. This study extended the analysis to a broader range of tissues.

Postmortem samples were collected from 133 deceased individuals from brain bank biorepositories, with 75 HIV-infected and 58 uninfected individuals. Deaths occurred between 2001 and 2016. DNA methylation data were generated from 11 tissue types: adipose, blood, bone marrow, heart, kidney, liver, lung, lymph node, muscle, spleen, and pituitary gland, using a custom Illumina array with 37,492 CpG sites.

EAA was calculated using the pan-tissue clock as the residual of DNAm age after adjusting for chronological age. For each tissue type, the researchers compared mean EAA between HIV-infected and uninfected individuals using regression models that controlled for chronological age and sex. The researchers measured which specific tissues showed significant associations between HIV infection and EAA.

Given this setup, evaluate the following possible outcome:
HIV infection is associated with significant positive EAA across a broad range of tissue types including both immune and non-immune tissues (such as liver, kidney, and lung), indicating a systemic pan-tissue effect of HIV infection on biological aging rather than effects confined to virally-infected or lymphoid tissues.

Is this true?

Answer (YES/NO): NO